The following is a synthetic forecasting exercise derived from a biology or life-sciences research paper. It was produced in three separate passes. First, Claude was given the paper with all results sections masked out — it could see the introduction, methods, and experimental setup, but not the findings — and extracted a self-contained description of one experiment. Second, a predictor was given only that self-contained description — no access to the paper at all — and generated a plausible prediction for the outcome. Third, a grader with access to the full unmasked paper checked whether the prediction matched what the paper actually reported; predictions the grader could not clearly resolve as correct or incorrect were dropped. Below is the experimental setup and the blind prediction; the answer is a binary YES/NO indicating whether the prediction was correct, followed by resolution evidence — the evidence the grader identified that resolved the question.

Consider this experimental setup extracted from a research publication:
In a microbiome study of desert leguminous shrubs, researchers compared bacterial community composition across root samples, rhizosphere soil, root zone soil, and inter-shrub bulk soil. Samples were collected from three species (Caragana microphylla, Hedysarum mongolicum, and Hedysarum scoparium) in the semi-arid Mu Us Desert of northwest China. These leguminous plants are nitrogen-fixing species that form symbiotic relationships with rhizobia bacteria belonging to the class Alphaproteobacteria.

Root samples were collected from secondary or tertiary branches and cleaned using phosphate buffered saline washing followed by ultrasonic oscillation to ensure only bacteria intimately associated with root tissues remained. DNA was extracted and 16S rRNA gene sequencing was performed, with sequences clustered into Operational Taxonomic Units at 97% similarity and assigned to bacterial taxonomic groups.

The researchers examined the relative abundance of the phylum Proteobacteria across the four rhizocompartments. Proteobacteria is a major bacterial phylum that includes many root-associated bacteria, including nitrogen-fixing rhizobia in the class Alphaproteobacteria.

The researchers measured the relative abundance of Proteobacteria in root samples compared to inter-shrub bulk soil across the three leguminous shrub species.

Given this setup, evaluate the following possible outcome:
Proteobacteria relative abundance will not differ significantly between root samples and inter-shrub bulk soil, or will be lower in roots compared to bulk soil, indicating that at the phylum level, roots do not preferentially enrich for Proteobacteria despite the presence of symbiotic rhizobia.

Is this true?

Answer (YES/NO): NO